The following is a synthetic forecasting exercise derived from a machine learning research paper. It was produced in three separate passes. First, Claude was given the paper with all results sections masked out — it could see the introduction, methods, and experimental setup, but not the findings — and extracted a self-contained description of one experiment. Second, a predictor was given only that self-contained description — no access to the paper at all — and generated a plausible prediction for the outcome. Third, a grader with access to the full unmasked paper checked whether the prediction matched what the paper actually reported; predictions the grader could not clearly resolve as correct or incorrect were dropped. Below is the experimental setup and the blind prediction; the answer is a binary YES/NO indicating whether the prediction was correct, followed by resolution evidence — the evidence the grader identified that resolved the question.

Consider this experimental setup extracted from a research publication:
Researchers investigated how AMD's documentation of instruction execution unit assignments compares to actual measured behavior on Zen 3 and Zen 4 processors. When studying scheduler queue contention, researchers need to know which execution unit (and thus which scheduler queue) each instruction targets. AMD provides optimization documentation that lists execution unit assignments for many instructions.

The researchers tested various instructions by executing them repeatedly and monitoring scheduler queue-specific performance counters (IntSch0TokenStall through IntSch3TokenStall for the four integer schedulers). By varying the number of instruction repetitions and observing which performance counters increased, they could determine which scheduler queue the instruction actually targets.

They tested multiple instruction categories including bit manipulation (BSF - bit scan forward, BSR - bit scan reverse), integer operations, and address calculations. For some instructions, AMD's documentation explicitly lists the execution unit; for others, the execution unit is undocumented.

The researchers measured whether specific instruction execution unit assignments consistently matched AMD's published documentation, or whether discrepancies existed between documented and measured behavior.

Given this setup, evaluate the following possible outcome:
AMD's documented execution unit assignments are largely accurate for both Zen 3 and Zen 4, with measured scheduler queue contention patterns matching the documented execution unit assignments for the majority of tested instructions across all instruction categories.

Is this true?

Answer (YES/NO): NO